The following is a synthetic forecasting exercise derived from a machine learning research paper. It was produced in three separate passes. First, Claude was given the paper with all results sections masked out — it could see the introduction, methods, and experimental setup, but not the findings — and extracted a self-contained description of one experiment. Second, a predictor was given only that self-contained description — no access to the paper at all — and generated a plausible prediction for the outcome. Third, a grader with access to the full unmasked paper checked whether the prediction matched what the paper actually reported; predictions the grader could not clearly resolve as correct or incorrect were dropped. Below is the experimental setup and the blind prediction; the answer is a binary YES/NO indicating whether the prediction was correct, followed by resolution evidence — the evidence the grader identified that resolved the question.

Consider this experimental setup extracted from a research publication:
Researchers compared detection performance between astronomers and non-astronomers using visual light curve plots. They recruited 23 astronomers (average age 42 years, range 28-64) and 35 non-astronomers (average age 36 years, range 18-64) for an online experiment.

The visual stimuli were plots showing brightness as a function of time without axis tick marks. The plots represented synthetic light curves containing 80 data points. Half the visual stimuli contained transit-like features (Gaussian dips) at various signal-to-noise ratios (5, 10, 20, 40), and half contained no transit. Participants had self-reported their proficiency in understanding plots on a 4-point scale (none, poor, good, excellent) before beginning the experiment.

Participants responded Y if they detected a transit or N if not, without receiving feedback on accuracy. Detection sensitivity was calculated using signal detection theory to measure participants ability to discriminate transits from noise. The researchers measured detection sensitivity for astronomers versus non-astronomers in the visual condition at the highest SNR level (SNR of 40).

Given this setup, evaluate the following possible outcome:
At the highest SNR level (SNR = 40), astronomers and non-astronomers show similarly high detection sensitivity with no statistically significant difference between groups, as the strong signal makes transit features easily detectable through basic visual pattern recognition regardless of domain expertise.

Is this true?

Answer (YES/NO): NO